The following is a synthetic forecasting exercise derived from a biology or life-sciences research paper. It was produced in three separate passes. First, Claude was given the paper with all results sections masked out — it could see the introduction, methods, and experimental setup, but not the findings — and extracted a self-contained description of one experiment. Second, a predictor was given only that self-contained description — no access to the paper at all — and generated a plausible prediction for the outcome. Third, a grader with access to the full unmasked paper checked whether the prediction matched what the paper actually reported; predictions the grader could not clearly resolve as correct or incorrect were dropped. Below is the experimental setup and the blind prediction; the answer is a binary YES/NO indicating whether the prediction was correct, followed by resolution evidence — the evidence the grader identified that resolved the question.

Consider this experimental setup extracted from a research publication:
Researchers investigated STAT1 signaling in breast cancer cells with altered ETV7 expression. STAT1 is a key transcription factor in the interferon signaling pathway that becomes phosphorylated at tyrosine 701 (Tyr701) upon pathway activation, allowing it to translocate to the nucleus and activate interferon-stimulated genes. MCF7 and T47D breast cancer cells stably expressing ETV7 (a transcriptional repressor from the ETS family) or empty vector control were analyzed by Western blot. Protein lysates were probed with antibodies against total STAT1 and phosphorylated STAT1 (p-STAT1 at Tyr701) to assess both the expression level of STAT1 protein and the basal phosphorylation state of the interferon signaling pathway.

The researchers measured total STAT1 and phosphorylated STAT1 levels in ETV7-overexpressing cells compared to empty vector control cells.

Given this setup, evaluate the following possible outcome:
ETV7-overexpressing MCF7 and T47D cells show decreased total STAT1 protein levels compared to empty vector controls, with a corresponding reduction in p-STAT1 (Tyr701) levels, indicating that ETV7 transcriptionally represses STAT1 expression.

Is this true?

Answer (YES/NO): NO